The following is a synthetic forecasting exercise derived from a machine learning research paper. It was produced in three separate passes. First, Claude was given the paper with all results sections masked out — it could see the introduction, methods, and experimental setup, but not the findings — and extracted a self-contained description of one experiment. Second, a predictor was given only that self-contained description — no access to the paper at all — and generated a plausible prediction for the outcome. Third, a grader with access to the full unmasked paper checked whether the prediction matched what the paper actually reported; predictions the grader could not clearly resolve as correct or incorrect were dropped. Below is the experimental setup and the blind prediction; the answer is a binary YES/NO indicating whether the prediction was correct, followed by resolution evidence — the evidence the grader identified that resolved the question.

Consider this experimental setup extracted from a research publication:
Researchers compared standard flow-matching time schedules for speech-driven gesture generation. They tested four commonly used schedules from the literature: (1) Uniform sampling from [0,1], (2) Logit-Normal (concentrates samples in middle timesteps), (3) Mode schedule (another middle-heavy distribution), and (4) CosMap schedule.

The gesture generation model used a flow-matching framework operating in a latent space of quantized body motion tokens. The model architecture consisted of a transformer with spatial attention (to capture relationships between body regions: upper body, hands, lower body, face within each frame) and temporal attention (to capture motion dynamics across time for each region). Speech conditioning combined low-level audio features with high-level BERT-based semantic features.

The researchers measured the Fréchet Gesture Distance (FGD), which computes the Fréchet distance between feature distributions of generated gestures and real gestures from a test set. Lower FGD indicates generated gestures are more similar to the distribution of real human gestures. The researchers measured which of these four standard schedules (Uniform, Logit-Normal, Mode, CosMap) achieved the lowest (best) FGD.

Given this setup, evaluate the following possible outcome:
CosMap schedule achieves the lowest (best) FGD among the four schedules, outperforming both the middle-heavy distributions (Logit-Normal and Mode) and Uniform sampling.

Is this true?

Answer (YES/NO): NO